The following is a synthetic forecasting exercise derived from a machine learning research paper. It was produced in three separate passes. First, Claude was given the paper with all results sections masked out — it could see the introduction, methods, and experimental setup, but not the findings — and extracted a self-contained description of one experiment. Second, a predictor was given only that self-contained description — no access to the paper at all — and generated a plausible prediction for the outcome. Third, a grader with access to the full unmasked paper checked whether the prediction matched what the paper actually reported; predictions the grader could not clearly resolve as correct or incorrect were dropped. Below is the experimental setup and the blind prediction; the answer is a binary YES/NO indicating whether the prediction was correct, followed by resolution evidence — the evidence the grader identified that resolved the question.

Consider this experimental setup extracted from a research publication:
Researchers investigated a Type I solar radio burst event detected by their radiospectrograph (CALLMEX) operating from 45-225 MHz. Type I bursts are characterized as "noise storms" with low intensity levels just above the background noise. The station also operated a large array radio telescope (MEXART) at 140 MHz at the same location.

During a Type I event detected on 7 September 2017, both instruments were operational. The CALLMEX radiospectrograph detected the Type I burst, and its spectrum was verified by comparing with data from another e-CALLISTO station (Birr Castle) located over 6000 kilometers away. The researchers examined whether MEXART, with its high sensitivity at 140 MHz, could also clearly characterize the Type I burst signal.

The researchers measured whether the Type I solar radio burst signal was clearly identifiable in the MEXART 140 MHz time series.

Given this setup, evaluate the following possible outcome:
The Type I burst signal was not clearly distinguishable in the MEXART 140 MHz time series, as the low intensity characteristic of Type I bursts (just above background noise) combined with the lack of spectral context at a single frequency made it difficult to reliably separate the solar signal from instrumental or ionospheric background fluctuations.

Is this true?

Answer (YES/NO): YES